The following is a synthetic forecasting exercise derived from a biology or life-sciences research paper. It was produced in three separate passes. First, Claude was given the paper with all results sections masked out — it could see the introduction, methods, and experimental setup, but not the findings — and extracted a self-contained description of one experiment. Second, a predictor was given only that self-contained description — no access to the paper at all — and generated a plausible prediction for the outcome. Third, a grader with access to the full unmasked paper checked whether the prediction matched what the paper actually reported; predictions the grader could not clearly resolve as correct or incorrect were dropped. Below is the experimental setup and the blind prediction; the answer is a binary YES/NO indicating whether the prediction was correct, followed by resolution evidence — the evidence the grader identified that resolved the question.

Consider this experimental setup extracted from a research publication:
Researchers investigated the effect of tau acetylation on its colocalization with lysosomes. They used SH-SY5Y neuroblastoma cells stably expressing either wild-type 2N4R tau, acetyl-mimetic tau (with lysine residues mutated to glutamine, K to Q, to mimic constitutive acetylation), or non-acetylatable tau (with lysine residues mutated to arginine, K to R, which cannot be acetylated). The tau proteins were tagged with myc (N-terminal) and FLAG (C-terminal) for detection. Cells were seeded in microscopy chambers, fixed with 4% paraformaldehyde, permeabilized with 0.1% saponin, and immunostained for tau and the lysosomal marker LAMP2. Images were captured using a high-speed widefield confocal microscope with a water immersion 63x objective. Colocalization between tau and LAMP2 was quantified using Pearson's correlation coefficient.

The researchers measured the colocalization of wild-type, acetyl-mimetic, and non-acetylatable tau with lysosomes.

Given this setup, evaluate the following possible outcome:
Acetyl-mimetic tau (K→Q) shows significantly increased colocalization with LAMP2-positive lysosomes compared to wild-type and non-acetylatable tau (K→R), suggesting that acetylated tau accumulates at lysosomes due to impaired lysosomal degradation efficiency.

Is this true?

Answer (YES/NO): NO